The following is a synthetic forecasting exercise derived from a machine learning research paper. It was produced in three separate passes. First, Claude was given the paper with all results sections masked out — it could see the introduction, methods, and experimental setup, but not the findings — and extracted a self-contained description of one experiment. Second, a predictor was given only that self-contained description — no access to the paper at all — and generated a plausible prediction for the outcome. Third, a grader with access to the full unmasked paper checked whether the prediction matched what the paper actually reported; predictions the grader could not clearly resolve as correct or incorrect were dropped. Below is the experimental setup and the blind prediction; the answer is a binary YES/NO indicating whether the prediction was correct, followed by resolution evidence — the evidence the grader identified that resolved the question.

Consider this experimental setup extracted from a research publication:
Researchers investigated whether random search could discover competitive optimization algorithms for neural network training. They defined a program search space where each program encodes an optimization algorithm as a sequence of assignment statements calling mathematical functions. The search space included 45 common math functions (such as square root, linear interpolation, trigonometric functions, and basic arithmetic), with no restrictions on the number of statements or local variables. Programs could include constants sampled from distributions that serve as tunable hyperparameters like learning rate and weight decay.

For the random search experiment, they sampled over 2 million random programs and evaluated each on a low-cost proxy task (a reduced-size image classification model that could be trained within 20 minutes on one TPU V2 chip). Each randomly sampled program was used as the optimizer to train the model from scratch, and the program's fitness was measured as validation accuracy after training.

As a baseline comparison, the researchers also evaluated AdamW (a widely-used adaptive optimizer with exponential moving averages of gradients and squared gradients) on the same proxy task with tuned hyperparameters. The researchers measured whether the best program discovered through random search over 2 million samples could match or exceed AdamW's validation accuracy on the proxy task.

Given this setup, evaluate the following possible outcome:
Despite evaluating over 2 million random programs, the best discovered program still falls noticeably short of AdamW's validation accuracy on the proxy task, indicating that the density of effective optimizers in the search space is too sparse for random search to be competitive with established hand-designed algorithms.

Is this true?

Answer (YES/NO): YES